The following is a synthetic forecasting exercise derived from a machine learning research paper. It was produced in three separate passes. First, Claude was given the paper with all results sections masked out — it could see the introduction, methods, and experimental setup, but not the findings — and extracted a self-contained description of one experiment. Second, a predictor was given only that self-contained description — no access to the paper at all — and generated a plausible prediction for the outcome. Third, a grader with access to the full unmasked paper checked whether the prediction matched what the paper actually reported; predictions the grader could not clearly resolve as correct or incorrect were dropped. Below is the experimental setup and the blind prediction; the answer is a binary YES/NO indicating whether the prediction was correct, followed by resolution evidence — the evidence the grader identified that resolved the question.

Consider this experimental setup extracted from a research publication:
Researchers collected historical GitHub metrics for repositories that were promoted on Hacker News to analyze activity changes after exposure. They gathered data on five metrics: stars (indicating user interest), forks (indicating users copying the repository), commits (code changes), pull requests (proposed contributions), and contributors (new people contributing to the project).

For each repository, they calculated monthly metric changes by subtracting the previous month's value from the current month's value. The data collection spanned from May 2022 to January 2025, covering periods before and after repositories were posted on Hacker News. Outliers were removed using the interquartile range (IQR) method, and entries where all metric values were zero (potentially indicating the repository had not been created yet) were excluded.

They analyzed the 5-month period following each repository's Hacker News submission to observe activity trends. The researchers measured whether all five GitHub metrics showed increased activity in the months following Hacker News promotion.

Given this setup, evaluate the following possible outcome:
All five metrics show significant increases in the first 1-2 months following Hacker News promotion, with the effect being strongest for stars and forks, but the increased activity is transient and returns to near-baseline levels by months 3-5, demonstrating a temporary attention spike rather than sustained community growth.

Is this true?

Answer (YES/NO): NO